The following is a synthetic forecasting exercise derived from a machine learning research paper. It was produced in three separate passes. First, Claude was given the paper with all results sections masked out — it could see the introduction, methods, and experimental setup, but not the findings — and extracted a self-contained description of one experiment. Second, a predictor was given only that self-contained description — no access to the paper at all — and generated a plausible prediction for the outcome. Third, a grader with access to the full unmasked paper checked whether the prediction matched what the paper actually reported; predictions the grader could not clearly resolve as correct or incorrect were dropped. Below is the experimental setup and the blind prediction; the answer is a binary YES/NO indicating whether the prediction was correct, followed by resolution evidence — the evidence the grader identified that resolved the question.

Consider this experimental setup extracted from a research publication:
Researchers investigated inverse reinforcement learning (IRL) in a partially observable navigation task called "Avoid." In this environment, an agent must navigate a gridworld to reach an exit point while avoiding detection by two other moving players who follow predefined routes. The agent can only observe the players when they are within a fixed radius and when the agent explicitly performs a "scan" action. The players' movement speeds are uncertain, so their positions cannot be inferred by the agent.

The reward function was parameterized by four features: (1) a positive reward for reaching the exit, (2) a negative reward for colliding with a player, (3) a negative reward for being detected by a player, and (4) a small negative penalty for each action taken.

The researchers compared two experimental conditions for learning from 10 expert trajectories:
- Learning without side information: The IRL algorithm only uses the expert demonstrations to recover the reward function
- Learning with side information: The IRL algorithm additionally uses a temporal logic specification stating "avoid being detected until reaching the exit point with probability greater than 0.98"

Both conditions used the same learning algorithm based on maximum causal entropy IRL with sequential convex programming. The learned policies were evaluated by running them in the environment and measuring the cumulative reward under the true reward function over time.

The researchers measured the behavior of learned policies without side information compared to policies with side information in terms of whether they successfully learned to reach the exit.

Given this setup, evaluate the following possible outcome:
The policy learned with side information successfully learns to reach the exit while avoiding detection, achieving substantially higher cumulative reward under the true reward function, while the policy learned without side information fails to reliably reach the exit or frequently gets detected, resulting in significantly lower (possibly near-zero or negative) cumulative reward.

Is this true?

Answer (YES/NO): YES